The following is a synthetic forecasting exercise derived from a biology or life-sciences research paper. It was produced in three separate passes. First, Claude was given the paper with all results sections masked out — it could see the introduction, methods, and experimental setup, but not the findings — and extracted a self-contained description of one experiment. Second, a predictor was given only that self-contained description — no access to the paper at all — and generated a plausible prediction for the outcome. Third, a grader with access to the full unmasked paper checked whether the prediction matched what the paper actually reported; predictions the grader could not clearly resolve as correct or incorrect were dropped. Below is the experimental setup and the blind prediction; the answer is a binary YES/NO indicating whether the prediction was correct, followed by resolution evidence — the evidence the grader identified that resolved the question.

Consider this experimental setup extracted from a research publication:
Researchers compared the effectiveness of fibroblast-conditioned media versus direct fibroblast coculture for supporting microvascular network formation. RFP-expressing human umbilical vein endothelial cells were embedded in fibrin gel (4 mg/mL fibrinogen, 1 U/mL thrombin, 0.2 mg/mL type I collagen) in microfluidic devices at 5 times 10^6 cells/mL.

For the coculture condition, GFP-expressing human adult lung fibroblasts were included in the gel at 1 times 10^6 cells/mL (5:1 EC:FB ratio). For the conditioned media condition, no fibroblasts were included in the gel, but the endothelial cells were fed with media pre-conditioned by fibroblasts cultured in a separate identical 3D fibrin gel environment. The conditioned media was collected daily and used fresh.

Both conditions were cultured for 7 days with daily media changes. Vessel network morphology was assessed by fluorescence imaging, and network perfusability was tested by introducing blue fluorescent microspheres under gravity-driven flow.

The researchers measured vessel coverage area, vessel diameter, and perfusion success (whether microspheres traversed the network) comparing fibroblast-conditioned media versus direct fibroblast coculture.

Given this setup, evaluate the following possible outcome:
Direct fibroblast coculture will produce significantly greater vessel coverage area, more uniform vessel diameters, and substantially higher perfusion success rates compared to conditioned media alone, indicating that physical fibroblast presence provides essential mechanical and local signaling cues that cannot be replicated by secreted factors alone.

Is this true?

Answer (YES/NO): YES